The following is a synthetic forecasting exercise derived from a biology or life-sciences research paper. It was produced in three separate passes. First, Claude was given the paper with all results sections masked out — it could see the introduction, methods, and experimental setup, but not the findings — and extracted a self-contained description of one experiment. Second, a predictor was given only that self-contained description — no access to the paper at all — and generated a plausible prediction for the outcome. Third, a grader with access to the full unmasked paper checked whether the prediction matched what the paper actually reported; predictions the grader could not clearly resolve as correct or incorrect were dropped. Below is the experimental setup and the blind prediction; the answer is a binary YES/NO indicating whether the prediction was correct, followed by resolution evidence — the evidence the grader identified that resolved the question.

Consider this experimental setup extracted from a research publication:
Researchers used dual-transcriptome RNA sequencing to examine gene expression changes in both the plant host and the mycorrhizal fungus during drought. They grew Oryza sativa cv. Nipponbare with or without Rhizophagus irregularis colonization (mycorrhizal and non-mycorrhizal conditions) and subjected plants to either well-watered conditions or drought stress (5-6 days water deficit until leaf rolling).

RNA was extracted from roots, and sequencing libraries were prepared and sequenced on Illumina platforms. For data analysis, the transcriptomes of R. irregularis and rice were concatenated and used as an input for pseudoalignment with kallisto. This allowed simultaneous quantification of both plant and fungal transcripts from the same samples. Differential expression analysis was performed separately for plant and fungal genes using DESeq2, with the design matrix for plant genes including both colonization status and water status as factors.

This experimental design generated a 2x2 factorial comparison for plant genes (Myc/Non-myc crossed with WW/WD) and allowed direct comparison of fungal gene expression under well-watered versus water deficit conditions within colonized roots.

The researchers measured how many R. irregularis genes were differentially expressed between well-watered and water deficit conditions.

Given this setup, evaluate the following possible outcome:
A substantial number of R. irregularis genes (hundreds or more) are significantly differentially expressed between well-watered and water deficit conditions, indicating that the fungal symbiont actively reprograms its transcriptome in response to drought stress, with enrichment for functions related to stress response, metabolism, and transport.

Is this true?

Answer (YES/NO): NO